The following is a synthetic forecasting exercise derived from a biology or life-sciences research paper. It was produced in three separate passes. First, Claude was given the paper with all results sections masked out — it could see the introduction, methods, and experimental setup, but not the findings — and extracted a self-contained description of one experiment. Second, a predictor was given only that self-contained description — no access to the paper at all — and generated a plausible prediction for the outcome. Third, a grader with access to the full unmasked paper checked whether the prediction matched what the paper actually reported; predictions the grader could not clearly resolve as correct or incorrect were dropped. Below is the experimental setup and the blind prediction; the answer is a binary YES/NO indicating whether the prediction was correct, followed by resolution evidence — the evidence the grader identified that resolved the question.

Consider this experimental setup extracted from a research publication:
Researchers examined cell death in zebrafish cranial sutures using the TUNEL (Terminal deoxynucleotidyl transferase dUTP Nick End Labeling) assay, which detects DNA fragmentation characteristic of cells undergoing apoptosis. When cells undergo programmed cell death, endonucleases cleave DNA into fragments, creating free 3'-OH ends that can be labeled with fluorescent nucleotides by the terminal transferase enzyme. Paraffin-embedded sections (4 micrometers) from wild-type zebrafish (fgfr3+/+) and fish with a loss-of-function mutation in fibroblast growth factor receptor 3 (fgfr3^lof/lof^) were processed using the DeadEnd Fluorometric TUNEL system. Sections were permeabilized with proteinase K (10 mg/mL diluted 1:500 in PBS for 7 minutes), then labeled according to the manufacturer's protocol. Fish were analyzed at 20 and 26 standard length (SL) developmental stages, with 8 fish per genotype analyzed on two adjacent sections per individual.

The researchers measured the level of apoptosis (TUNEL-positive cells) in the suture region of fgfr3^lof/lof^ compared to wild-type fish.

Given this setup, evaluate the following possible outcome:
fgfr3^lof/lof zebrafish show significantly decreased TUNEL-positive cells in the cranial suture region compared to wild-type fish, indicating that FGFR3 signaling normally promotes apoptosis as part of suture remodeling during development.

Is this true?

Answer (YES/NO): NO